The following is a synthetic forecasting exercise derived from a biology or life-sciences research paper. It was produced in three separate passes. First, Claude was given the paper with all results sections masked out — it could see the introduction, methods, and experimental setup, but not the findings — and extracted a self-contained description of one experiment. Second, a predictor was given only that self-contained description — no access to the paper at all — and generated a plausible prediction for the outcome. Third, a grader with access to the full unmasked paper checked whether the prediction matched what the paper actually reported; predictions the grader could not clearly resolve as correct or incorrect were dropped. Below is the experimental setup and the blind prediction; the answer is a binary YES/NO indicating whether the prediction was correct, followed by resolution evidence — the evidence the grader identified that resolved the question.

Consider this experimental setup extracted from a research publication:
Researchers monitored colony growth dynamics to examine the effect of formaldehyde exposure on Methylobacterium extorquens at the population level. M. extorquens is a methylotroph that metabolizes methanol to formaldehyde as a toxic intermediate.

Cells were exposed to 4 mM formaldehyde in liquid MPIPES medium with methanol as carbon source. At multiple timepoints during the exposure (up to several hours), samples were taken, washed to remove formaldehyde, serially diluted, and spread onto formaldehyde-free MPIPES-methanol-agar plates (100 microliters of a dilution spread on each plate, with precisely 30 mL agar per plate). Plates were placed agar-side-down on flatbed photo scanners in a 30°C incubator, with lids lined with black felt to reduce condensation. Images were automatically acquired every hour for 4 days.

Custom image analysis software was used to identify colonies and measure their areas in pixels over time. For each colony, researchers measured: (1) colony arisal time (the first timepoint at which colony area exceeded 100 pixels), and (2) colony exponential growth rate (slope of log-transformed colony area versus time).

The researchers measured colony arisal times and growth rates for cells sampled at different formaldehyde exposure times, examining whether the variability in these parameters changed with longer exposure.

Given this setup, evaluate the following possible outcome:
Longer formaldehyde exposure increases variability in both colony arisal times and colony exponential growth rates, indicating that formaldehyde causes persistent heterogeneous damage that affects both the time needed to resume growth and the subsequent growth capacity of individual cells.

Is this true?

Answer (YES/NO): NO